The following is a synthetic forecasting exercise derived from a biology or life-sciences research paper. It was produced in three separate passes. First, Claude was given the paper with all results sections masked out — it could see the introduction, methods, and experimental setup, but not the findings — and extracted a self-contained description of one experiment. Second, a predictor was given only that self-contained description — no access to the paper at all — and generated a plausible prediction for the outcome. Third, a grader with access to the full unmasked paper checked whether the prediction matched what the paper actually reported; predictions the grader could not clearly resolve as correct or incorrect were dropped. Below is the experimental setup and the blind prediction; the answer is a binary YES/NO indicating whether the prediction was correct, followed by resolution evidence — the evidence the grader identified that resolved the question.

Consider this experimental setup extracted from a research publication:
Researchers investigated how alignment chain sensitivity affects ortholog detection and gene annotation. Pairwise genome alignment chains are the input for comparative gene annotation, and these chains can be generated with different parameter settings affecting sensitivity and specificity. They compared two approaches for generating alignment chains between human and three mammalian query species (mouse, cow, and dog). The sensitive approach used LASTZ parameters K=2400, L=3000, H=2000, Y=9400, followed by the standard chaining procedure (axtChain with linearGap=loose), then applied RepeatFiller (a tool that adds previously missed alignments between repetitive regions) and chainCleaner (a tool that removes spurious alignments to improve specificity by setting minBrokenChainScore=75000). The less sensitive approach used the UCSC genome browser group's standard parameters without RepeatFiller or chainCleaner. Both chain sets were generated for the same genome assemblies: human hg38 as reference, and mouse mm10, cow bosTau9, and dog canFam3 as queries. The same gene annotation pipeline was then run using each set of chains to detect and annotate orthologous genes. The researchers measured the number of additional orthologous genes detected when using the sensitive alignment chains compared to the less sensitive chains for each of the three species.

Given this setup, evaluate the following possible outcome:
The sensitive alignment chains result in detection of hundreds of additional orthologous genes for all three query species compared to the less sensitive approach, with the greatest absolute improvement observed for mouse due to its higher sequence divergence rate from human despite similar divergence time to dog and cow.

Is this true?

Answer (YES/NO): NO